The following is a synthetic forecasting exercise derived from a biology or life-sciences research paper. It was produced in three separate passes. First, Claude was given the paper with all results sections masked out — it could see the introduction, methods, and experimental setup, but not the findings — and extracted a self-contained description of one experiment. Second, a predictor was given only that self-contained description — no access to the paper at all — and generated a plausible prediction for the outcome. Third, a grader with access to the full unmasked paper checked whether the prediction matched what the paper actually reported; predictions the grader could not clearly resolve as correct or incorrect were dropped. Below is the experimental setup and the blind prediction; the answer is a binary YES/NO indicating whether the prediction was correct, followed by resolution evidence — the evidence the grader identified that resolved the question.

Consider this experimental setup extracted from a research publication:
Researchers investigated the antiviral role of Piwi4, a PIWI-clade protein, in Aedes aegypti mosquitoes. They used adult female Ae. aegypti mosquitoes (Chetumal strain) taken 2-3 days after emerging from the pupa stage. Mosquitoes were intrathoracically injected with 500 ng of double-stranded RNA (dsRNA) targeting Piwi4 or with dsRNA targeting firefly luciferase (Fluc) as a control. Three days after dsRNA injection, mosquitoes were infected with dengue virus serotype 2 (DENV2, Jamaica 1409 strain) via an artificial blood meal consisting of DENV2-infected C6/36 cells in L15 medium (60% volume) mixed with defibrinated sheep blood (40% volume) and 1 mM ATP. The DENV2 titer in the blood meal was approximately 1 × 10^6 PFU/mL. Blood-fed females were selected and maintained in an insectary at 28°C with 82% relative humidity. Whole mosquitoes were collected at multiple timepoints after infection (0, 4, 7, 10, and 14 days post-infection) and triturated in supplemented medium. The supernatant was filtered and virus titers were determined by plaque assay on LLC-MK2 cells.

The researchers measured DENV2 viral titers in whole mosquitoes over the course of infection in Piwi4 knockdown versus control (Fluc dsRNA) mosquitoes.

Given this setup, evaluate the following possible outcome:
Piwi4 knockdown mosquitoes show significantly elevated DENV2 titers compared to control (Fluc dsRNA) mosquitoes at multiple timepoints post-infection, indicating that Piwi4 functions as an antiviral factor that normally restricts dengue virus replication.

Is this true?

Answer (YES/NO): NO